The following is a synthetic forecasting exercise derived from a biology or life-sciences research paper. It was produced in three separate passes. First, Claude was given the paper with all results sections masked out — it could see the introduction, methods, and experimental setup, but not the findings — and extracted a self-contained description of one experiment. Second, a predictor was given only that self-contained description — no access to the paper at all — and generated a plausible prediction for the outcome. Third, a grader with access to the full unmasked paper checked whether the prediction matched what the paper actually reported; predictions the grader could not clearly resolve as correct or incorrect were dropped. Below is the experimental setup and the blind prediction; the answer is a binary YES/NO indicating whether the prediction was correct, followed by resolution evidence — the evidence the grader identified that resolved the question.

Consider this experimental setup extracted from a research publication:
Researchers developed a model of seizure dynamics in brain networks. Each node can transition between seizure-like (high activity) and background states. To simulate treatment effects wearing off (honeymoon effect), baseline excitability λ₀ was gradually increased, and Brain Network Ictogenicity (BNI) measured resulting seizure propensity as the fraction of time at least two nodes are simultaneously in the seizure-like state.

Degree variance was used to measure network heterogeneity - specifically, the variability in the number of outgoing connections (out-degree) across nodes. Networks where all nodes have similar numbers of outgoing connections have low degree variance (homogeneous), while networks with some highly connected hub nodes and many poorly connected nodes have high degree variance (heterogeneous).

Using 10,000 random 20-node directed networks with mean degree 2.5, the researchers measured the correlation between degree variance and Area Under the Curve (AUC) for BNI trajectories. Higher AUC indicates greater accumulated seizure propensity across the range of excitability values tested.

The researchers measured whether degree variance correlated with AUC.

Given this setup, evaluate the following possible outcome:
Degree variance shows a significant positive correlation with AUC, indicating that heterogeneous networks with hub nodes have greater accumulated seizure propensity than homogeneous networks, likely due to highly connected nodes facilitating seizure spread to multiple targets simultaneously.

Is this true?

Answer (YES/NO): NO